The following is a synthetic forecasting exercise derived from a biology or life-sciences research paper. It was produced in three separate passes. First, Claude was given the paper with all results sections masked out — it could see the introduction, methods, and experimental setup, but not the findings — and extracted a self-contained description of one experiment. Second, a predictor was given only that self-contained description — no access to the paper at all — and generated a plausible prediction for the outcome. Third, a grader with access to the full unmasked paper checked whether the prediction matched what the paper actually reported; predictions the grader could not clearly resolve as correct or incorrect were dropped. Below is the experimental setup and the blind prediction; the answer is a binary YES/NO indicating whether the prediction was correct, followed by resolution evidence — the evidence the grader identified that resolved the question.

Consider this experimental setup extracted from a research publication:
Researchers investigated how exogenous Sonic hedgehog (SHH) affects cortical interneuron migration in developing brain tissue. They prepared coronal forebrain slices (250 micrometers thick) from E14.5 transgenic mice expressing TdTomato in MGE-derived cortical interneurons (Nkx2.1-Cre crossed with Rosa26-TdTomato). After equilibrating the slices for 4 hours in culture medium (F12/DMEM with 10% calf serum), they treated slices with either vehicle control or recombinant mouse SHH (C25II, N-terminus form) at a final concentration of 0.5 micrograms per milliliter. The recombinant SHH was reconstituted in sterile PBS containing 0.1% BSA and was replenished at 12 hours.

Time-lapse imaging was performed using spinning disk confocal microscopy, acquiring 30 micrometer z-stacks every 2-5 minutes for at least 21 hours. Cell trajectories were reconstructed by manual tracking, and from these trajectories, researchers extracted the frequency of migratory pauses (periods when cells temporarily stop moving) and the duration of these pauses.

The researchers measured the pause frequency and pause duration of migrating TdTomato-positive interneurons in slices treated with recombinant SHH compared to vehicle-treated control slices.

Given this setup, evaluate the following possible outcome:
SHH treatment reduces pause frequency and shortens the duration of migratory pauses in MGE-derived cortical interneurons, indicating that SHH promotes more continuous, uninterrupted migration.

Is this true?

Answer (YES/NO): NO